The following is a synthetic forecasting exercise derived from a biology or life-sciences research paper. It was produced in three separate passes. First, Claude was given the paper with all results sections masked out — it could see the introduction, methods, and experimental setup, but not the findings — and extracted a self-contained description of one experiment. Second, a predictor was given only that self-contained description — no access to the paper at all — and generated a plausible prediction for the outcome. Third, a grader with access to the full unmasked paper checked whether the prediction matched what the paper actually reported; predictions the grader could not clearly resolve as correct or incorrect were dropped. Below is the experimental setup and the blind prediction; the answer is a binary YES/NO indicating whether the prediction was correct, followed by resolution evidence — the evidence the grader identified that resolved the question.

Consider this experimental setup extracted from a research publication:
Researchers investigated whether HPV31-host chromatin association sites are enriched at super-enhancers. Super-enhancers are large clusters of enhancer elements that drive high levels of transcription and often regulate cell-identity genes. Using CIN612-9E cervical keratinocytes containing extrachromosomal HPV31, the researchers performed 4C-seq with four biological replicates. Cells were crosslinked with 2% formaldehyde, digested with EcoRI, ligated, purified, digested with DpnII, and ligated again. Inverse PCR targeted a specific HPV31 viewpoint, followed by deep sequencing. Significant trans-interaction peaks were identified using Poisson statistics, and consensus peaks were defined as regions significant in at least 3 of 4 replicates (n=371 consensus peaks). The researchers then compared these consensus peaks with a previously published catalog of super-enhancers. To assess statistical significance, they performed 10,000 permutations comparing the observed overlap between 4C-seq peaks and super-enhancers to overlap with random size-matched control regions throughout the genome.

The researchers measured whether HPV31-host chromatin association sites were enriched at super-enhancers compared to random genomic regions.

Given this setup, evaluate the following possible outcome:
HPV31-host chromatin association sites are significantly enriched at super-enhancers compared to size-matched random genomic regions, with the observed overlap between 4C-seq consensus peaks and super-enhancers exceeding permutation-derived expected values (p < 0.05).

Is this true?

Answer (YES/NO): YES